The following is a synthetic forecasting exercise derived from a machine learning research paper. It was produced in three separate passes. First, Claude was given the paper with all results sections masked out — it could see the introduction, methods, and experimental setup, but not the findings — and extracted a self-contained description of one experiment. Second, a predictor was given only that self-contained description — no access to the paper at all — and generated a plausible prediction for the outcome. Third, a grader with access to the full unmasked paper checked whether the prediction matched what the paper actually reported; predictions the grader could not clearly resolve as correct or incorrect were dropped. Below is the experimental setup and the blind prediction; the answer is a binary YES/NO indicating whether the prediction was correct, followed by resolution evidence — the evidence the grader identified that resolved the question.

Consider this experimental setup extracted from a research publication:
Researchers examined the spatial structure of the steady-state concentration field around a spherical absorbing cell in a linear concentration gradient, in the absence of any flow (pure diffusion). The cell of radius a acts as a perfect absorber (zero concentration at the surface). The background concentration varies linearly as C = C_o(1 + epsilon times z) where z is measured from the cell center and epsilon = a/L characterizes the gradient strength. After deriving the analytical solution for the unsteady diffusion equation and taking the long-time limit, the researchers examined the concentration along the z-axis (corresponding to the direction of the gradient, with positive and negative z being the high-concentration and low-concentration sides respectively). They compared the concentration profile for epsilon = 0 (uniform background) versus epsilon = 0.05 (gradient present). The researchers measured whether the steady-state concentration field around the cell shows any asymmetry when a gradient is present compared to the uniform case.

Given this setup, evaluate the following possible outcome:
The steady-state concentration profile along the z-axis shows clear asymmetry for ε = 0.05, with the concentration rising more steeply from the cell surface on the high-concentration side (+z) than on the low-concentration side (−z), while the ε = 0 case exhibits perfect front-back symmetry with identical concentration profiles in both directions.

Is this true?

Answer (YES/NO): YES